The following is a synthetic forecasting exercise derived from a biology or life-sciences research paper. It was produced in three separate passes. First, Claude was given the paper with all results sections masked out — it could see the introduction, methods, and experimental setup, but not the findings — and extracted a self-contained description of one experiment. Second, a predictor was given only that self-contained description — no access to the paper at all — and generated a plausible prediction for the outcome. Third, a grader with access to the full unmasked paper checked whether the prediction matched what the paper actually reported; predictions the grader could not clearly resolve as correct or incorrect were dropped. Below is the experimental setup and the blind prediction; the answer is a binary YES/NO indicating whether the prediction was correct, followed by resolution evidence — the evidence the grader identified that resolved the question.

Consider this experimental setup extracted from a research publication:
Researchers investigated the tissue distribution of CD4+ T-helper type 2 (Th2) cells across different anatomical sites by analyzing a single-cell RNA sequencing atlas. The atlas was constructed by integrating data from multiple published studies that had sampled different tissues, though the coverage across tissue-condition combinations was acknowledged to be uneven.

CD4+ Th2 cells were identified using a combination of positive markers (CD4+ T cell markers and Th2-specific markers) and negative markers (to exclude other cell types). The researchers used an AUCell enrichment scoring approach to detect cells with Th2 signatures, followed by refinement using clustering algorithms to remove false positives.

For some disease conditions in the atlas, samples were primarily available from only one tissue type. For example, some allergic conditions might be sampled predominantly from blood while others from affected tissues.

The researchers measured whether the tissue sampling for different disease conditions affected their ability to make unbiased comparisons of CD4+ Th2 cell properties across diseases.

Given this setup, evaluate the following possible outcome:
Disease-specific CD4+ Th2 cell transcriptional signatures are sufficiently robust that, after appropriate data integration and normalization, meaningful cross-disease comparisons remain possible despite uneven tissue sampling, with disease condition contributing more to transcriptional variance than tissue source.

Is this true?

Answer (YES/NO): NO